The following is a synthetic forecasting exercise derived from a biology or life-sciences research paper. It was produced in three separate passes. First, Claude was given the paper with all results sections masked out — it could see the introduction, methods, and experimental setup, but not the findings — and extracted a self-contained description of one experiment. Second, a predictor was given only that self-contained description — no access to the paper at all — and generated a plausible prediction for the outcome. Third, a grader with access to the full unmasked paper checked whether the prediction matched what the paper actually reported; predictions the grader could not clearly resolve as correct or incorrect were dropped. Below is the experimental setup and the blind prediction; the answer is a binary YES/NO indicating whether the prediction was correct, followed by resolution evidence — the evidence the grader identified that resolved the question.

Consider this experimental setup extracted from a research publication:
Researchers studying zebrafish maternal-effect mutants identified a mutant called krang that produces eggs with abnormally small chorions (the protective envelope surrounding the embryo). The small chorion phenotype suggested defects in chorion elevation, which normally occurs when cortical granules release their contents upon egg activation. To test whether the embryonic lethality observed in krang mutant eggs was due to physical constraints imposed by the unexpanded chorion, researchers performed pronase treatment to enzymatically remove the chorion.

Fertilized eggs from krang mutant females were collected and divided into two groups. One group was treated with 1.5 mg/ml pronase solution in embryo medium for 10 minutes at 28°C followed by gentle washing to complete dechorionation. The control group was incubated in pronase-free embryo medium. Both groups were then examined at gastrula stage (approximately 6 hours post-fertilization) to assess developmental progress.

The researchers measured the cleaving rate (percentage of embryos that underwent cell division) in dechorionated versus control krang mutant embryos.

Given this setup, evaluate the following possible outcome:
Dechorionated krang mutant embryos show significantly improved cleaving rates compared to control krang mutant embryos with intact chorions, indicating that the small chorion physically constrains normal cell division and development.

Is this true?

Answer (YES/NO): YES